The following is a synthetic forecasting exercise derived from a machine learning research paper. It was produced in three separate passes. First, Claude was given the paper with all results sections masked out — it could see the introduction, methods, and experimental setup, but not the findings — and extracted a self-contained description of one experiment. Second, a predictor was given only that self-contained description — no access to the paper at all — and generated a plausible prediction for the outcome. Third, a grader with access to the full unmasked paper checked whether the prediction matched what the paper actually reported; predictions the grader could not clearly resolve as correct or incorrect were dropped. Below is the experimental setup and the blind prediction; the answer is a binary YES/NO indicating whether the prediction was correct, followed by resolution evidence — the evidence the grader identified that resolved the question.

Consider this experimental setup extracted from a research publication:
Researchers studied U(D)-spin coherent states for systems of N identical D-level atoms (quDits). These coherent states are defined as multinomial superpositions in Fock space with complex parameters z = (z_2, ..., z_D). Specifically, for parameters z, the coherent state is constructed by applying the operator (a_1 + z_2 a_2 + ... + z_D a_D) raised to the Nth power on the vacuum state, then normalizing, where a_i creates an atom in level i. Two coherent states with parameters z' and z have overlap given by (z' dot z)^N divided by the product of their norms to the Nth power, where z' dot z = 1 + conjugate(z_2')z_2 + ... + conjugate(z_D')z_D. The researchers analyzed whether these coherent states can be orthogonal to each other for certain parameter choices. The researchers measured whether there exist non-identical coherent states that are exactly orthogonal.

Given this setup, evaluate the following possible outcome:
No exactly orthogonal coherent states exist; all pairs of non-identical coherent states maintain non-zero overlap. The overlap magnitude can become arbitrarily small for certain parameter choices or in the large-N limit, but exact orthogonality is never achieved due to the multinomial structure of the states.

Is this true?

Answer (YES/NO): NO